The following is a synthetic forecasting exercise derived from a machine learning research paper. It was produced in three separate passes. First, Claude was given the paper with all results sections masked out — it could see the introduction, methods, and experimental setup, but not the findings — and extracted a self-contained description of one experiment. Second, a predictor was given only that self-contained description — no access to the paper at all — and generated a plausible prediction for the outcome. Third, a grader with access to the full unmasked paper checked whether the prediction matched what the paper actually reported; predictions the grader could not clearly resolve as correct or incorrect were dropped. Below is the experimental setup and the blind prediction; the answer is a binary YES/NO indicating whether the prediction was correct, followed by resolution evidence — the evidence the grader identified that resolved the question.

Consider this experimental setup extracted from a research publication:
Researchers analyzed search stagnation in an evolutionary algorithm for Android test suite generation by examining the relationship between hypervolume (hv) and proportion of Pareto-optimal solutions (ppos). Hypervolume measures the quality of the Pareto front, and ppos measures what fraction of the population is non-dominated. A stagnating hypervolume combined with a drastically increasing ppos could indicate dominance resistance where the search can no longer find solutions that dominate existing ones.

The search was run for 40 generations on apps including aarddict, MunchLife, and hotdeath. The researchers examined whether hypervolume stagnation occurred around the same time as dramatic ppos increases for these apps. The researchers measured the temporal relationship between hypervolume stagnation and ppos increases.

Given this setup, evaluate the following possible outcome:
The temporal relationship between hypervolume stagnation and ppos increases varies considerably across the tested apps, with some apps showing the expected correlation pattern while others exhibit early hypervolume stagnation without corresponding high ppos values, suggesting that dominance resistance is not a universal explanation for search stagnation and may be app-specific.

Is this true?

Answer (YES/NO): YES